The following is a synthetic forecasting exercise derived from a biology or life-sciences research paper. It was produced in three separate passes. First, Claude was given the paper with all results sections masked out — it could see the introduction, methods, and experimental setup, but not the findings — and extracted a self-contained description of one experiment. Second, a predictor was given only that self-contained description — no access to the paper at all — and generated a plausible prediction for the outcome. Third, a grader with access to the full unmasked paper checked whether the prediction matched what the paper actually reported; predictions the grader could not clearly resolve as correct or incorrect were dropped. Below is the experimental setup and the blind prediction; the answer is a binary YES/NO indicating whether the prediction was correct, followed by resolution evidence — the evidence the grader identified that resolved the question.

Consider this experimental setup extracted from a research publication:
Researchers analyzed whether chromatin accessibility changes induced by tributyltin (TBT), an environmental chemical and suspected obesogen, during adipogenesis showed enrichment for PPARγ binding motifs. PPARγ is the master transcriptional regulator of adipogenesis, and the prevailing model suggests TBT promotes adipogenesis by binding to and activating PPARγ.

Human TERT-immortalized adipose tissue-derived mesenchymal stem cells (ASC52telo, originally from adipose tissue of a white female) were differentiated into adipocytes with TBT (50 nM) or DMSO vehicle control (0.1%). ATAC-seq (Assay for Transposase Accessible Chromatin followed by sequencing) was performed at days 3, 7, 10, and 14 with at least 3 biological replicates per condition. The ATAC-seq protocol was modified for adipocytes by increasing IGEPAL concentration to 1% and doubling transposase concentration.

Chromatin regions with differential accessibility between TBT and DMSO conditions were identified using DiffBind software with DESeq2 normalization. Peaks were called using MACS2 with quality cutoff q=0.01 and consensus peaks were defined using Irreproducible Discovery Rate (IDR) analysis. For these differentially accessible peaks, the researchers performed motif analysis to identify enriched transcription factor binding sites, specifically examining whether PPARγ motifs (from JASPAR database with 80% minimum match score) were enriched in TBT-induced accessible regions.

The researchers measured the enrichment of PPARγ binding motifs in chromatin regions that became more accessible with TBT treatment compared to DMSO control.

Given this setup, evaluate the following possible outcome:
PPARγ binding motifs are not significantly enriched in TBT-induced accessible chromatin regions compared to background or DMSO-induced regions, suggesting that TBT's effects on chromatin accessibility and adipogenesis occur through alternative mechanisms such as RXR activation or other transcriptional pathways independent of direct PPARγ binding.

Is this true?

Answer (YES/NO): YES